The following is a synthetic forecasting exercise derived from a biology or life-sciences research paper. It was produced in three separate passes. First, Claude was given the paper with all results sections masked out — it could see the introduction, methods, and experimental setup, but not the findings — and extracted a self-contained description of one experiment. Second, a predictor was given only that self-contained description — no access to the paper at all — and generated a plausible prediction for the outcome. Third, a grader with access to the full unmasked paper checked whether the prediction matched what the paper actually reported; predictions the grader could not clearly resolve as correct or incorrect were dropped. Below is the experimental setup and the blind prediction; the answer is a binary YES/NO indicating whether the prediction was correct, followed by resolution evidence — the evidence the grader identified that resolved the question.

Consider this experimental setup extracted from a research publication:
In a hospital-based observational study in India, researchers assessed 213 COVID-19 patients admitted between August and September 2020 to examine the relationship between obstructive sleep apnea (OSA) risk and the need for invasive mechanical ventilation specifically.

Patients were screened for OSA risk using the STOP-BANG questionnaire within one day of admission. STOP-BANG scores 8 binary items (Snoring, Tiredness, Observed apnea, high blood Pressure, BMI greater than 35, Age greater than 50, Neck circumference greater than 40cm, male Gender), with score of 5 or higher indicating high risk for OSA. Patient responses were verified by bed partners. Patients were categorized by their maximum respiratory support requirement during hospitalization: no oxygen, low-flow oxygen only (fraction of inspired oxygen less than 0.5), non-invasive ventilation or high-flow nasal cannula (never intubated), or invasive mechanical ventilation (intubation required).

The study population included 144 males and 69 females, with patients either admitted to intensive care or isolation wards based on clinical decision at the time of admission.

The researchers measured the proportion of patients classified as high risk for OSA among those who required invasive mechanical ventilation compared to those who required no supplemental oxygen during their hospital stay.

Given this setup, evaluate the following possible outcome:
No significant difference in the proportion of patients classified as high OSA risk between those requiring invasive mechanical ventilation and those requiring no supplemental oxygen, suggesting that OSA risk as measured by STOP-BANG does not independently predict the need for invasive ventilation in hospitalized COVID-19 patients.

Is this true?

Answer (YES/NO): NO